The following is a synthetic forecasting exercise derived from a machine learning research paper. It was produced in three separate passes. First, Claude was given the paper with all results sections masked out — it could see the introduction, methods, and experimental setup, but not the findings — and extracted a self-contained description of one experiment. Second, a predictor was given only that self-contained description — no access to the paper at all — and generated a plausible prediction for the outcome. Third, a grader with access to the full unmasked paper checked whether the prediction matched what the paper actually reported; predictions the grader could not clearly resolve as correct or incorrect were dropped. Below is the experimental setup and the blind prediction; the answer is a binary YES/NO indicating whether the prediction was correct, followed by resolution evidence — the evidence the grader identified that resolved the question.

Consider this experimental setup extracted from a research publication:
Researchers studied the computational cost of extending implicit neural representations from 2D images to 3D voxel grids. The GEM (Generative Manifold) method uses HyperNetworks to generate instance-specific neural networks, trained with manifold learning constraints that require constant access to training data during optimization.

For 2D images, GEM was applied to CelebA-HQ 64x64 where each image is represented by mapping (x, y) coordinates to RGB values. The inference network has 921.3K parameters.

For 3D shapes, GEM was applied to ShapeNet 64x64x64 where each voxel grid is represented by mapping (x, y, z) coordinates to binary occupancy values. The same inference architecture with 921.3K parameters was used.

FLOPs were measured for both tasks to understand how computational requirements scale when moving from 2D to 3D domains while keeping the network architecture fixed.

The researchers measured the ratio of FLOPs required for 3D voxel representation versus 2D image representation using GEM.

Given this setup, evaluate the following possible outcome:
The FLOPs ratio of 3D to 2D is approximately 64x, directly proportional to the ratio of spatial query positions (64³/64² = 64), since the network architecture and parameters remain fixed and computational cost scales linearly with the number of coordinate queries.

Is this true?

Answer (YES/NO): YES